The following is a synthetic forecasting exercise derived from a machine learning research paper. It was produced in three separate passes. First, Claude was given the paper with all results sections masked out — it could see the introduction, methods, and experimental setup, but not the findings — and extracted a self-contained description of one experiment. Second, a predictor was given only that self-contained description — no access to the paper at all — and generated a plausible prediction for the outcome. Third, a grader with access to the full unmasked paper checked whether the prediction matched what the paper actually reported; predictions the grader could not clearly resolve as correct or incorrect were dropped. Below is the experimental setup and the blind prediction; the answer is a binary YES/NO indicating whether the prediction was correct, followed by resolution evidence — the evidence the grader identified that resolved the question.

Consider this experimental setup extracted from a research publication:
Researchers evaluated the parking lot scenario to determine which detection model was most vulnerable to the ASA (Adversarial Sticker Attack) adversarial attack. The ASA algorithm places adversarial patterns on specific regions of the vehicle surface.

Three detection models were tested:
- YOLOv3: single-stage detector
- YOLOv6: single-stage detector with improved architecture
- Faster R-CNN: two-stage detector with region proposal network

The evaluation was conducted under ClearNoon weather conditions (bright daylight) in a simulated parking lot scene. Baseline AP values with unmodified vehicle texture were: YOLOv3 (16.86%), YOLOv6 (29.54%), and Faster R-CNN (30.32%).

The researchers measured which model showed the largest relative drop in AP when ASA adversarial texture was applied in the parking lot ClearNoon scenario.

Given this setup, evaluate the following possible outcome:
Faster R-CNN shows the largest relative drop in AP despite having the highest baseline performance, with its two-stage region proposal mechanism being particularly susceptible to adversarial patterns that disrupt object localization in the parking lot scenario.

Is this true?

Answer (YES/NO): NO